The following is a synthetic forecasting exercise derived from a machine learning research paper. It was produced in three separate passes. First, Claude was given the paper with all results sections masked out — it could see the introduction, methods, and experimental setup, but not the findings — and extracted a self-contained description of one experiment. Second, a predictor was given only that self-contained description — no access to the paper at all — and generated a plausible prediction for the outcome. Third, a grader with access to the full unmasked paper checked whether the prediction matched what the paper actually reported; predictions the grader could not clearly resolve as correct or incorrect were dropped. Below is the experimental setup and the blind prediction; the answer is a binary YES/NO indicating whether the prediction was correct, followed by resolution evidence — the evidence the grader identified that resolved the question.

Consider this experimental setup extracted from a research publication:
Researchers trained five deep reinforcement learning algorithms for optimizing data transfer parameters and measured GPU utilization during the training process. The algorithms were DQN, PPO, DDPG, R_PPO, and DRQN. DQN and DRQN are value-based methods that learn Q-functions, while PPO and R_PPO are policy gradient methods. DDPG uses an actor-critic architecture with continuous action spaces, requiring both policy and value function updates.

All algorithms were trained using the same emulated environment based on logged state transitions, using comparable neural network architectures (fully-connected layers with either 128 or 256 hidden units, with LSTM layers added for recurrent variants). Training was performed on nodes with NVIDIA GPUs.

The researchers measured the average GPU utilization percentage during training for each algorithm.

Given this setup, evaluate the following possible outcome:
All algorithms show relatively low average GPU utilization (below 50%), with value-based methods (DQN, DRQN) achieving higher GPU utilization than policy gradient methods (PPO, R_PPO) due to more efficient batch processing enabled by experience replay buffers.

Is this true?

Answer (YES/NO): NO